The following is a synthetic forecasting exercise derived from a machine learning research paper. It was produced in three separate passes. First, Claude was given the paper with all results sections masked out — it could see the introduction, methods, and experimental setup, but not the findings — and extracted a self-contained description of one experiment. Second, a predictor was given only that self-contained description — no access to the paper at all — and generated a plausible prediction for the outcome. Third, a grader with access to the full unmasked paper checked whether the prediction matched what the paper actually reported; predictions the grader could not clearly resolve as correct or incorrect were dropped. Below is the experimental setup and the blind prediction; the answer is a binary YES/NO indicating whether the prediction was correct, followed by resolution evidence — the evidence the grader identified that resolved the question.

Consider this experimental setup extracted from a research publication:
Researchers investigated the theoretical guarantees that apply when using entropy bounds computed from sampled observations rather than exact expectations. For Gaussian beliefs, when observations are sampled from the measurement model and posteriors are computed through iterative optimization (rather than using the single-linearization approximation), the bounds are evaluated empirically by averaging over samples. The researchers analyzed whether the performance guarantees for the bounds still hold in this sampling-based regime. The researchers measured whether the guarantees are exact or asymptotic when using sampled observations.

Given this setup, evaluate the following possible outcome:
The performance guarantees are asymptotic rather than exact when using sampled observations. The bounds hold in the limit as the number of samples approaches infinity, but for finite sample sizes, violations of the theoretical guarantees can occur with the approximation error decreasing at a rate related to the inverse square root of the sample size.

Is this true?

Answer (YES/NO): NO